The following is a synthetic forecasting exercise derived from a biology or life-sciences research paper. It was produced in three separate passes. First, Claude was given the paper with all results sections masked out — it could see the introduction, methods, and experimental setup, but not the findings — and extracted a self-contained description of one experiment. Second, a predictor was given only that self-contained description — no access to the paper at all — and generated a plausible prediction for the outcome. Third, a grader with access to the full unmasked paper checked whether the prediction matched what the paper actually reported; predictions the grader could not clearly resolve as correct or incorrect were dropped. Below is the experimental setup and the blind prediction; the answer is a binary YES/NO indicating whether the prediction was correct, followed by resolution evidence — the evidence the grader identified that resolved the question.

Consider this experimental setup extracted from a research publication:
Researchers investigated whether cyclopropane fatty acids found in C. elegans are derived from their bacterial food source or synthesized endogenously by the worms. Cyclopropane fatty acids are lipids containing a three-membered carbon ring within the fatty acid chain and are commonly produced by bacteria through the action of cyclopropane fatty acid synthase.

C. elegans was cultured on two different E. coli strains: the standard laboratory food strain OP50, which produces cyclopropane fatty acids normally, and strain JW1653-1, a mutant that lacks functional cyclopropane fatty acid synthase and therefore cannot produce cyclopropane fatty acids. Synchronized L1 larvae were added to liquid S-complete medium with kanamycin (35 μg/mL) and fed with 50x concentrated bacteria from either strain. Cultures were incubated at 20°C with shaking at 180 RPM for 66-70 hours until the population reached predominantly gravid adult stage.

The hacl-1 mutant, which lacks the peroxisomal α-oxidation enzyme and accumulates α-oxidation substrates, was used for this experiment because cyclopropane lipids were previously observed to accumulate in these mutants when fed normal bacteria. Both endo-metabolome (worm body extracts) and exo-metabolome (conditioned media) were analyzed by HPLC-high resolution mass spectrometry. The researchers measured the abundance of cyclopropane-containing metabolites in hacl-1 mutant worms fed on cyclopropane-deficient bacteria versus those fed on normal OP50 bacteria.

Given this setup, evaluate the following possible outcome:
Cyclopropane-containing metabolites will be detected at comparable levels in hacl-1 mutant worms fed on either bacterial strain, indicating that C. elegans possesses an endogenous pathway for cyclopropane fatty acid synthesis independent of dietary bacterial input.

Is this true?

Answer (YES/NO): NO